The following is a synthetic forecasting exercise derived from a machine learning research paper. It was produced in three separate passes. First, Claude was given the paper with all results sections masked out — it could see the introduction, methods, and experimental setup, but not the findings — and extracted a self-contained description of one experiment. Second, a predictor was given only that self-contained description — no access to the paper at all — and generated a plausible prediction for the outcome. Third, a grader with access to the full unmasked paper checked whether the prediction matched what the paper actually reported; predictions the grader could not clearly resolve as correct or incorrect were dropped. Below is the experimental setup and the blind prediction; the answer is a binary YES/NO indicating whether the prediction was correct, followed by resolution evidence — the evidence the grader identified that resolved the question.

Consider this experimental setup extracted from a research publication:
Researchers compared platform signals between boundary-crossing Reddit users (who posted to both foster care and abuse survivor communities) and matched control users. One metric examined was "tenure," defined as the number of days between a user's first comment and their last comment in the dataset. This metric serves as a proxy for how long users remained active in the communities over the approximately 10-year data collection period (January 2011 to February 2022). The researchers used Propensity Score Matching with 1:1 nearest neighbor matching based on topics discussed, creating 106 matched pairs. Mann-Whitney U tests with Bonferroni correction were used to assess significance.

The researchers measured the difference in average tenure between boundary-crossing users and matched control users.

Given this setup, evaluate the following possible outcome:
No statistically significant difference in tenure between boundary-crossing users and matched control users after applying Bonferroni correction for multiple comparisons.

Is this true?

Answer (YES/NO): NO